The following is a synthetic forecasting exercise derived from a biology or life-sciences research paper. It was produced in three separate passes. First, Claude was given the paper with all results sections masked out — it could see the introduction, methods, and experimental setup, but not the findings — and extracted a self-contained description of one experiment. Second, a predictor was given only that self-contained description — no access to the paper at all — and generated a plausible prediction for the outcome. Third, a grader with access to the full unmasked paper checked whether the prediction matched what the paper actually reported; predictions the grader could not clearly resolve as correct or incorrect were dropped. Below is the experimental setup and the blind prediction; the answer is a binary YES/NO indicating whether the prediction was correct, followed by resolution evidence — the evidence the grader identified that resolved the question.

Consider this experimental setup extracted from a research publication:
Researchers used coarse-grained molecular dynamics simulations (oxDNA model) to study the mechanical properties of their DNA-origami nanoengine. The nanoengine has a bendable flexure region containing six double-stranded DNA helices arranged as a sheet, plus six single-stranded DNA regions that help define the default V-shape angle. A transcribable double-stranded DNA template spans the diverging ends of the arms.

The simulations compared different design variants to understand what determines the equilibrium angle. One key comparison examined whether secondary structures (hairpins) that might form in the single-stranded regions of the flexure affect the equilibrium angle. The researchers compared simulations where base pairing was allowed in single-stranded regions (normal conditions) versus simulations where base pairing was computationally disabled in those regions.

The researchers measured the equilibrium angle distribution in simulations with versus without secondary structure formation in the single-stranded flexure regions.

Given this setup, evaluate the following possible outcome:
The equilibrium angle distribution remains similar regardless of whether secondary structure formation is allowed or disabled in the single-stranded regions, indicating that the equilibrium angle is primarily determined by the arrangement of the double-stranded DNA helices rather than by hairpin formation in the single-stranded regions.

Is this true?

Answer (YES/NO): NO